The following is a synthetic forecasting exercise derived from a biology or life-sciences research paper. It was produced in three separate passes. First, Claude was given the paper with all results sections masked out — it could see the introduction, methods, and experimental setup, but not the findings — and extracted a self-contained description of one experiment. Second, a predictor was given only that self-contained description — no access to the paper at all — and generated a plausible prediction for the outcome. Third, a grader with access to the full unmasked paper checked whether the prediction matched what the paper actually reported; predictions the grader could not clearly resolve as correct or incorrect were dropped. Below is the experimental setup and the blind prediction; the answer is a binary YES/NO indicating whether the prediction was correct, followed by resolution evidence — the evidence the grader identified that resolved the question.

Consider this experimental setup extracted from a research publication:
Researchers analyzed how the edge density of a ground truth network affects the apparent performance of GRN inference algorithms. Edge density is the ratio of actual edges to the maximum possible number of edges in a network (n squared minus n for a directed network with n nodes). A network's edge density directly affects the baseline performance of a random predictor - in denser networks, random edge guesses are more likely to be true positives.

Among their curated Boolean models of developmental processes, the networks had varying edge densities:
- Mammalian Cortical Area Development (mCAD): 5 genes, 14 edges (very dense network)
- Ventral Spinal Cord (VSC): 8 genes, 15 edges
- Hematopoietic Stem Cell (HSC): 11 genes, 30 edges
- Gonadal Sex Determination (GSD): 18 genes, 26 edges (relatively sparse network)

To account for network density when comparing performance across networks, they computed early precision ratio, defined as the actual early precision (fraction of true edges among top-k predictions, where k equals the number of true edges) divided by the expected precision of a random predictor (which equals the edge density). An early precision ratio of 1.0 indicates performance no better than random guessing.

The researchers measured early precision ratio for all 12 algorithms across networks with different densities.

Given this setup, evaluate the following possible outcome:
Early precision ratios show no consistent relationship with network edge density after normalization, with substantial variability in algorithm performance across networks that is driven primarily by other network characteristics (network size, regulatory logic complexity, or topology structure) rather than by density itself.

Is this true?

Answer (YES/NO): YES